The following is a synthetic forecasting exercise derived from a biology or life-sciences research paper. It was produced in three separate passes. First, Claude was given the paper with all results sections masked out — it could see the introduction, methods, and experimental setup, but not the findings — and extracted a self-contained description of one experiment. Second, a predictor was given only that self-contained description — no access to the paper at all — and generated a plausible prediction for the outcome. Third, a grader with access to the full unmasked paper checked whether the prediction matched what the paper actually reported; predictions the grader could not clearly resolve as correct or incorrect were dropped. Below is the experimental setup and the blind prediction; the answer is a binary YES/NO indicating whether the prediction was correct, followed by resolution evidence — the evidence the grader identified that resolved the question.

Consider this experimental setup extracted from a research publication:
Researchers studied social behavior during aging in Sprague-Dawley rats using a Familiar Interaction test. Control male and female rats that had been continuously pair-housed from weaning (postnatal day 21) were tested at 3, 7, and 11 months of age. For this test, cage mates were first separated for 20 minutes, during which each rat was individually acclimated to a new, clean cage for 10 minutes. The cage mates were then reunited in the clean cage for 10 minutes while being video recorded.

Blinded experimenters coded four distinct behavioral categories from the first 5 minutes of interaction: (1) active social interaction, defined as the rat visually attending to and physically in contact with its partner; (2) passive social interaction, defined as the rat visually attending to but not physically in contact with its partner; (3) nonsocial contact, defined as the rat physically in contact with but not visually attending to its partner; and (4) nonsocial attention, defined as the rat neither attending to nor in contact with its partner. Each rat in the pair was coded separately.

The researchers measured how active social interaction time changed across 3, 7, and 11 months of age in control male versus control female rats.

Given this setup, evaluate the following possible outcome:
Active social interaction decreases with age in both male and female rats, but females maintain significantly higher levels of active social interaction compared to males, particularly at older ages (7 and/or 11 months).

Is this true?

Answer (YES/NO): NO